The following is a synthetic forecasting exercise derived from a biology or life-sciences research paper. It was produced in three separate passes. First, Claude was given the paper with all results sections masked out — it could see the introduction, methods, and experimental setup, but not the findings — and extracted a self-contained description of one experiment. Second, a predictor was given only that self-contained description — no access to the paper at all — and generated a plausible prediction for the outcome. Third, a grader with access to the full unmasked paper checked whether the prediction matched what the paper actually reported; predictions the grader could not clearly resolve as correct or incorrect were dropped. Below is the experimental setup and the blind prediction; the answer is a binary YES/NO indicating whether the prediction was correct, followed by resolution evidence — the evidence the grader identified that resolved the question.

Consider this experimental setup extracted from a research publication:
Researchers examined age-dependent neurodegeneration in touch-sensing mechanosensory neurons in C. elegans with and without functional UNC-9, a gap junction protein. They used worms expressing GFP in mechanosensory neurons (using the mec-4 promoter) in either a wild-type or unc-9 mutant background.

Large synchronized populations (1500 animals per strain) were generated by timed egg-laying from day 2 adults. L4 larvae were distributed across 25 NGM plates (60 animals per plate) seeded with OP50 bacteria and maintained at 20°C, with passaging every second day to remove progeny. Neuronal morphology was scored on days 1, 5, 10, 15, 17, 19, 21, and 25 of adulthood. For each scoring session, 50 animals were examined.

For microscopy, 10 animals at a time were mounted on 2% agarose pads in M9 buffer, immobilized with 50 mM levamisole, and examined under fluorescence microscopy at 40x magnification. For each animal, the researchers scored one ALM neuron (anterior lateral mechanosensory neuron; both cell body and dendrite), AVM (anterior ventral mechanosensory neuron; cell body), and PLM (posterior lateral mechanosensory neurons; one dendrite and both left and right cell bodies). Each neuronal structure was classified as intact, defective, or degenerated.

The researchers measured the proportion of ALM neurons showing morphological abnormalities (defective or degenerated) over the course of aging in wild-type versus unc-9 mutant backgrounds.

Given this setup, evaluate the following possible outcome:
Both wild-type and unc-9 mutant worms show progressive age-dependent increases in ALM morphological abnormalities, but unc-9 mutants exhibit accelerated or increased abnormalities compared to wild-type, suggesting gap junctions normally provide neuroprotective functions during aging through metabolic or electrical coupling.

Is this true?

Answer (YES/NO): YES